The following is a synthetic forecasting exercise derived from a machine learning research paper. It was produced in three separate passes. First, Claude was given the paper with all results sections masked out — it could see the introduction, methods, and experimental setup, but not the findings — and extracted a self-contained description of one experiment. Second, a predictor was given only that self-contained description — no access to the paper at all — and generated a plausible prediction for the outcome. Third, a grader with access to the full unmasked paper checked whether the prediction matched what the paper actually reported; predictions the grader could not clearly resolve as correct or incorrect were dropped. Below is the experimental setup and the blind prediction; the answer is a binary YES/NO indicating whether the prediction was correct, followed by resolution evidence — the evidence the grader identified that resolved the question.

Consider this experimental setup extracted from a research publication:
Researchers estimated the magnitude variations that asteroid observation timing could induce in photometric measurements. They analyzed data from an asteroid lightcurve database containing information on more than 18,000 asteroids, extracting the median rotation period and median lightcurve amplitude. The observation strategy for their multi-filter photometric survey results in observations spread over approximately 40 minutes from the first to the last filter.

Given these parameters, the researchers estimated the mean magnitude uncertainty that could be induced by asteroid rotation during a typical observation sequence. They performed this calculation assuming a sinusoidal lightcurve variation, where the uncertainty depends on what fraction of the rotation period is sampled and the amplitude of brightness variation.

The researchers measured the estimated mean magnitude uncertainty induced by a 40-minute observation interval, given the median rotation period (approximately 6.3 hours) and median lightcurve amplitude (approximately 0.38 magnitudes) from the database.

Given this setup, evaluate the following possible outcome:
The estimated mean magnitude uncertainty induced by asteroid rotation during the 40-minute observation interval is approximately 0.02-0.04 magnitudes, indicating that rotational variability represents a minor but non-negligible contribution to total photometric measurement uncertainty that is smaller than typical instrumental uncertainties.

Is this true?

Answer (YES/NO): NO